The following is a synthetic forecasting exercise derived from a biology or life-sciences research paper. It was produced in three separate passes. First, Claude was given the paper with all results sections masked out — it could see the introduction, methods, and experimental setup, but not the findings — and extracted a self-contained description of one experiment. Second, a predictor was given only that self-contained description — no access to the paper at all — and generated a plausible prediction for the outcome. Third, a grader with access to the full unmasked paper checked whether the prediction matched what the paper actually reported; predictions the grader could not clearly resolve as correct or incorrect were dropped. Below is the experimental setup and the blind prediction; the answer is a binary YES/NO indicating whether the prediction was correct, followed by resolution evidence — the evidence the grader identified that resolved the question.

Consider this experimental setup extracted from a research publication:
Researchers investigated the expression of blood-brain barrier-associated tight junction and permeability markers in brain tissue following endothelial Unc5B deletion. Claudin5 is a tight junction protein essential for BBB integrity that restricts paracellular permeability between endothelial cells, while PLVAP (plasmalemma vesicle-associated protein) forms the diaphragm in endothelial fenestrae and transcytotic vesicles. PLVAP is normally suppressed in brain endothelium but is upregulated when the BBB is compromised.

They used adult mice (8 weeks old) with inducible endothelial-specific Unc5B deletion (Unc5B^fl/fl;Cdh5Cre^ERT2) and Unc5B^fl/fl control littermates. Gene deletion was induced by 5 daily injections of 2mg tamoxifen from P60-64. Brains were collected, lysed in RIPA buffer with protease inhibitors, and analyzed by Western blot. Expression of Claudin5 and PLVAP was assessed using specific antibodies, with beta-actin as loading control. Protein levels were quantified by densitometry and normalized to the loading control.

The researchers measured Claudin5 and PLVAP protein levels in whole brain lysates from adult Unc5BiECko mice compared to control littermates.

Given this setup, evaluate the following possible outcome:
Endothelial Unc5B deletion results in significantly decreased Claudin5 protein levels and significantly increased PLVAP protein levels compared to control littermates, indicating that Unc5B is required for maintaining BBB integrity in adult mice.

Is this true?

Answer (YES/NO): YES